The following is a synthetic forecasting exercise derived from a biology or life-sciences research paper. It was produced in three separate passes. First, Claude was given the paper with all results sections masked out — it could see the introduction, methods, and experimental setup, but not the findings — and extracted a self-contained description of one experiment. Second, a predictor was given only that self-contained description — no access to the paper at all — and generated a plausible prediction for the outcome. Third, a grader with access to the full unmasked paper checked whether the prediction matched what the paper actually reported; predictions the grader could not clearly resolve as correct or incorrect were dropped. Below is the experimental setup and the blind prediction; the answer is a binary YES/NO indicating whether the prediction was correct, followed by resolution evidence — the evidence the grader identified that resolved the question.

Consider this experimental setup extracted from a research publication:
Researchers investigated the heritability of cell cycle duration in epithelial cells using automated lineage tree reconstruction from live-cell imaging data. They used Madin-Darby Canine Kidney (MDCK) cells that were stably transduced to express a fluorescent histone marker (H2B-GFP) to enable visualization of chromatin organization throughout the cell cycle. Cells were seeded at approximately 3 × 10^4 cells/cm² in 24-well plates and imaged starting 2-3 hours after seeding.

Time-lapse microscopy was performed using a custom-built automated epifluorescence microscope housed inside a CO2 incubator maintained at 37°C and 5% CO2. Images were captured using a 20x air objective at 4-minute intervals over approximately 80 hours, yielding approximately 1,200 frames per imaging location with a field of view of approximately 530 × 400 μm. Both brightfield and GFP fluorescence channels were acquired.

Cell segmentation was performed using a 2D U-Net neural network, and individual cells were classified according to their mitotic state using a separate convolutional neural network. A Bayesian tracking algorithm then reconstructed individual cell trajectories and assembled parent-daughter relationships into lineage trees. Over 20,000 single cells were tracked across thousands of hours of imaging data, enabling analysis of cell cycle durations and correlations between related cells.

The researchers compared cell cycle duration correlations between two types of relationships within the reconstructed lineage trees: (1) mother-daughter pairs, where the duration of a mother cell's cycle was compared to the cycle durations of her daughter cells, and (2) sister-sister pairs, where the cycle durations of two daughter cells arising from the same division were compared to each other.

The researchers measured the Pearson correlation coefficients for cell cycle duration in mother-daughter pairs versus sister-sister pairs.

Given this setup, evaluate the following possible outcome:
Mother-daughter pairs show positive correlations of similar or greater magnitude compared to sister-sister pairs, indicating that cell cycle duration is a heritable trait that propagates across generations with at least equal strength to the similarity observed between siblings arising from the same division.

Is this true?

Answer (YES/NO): NO